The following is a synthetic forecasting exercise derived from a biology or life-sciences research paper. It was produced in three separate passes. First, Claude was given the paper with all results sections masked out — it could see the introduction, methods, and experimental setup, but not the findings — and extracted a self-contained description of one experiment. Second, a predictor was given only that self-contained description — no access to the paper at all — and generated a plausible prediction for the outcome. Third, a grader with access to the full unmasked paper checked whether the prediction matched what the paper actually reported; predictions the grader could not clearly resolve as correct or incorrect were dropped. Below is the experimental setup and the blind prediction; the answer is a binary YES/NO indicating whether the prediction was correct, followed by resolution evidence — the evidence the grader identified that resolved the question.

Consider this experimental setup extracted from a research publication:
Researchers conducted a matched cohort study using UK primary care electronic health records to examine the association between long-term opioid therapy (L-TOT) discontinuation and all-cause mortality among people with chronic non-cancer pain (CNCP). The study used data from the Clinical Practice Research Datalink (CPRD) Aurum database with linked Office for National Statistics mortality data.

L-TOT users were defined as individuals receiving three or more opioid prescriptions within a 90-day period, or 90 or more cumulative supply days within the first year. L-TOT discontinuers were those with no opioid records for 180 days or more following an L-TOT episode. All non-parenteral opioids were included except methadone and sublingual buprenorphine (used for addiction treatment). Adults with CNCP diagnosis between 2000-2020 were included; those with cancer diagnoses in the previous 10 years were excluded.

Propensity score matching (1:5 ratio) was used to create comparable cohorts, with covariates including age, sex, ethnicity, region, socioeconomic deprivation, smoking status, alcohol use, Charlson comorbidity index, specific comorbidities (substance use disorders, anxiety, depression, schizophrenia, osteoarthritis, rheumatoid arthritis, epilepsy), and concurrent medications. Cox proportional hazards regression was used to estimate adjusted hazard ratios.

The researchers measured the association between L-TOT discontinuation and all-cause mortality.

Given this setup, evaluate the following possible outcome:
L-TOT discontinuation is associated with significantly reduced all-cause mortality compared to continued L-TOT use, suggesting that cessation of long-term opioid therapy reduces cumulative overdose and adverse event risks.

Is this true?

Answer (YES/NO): YES